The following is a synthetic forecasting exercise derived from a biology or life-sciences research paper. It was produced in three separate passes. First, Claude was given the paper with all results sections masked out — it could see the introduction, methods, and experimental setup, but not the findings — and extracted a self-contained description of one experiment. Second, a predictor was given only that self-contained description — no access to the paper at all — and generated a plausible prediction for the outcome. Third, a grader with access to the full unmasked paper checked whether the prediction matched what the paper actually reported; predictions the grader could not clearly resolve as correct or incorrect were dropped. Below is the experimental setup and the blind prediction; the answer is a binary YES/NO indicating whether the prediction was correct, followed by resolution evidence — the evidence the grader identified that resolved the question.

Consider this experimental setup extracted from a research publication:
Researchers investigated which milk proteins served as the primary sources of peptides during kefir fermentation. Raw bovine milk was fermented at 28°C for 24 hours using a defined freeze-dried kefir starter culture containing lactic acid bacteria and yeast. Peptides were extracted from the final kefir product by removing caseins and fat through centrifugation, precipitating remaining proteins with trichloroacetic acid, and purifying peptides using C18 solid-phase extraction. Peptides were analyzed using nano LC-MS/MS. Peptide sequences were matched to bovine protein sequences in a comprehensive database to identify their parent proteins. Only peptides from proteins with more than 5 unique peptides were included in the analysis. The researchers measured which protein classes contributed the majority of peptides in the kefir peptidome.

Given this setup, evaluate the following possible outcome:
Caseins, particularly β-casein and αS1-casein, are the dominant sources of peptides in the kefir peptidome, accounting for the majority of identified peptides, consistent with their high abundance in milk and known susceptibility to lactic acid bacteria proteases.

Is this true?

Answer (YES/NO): YES